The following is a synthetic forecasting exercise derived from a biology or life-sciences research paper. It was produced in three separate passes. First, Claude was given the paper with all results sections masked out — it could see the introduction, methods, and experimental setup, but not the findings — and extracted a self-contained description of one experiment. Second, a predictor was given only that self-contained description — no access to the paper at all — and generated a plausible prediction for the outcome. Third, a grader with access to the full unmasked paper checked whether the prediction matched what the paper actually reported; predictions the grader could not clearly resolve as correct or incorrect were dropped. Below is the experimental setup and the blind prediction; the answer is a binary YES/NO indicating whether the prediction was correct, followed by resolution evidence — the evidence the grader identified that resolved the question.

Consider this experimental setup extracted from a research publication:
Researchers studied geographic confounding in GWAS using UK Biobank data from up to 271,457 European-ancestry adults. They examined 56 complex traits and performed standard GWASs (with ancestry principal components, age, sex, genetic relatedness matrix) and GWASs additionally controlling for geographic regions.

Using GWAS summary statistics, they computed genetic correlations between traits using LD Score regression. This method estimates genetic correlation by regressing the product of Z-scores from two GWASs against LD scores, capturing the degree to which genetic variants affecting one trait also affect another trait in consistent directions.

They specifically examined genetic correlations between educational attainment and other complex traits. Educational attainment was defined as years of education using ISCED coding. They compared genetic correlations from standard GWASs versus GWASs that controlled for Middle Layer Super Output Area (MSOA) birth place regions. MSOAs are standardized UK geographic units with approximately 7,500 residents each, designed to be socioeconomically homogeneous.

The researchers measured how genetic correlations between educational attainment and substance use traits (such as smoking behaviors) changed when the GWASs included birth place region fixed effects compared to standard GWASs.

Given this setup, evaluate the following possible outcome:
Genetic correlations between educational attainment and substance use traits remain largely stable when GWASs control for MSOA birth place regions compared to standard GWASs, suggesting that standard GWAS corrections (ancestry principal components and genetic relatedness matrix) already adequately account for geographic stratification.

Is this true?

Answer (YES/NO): NO